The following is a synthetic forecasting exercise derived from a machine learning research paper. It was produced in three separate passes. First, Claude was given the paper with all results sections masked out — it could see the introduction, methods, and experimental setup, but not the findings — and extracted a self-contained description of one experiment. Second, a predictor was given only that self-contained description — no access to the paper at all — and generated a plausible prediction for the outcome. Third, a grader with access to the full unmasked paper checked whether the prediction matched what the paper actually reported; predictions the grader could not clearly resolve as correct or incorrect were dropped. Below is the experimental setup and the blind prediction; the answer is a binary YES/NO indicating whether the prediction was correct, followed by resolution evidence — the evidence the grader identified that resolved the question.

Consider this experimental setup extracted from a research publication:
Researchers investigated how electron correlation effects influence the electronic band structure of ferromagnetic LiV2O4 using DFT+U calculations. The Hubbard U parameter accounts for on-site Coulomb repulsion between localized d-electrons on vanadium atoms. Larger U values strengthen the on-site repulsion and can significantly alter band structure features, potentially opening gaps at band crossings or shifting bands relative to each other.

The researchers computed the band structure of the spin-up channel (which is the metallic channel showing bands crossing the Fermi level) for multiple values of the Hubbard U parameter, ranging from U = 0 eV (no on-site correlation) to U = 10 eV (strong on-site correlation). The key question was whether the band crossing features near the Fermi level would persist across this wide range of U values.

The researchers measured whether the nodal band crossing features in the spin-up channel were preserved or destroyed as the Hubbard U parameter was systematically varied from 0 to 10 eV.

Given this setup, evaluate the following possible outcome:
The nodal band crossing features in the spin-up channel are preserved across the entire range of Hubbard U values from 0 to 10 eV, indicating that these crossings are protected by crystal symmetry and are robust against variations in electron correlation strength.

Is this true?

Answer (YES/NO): YES